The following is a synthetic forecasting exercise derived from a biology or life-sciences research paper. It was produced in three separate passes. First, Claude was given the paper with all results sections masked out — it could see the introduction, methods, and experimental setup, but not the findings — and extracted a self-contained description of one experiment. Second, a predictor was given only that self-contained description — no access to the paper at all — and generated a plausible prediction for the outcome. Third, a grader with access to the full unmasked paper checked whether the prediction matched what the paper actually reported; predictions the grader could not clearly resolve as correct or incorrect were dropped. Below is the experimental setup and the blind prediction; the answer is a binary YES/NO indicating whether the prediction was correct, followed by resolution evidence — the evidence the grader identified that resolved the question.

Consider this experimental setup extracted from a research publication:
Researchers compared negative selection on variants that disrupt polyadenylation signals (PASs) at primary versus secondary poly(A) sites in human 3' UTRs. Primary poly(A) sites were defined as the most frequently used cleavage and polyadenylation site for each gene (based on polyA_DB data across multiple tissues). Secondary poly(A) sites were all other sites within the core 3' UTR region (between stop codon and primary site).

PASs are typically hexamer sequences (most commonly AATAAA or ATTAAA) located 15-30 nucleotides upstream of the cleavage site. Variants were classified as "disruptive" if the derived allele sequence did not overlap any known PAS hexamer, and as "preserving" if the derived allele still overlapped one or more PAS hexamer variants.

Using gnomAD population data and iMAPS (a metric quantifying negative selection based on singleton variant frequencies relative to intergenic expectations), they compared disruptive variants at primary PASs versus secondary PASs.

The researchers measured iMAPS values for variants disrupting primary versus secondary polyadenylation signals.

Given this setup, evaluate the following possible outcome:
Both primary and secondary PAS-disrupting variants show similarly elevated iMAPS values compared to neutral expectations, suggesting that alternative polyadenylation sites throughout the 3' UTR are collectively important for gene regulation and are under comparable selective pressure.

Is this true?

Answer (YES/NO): NO